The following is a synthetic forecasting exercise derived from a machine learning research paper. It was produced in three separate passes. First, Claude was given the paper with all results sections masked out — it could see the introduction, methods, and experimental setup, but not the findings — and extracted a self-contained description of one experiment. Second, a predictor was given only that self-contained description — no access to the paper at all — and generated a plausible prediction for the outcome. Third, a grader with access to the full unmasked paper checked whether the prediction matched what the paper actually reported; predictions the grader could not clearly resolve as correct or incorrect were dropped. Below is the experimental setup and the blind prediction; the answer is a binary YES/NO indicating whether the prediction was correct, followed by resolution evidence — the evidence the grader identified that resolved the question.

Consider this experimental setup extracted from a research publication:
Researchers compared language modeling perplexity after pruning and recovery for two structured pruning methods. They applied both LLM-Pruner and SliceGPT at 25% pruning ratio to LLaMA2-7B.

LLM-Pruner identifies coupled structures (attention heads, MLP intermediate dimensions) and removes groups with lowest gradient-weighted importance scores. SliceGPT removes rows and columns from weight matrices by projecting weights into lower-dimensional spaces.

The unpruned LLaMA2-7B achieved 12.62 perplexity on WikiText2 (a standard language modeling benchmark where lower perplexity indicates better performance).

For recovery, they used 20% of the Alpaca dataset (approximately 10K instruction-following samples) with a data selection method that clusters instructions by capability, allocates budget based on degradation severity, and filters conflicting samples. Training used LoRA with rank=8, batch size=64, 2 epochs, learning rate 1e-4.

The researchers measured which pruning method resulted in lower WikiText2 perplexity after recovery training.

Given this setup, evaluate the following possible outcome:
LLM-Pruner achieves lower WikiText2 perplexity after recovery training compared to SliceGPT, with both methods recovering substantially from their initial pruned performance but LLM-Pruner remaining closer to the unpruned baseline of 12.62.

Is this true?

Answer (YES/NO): NO